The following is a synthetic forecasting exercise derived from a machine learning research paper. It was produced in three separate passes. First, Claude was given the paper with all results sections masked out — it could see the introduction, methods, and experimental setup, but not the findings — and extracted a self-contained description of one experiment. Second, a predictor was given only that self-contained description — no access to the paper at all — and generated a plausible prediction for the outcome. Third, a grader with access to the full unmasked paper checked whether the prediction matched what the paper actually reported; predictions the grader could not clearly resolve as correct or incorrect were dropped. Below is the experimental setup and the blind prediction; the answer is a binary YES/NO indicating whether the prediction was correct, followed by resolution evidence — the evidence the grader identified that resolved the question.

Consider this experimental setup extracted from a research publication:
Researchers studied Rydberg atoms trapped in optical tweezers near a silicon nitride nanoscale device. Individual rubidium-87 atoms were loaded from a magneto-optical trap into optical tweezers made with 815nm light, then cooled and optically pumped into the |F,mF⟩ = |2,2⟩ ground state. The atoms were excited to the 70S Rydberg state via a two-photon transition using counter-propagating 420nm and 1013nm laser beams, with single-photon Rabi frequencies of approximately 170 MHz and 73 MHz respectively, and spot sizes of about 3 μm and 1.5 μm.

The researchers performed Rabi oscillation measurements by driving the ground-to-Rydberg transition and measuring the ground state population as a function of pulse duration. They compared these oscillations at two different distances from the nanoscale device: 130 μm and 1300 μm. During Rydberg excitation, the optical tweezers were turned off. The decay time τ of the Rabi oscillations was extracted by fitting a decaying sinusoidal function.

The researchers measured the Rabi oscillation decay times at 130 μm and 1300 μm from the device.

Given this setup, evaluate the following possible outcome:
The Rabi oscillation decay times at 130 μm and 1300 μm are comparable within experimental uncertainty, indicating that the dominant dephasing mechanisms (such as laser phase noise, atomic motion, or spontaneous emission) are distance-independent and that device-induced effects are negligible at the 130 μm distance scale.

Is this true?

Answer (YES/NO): NO